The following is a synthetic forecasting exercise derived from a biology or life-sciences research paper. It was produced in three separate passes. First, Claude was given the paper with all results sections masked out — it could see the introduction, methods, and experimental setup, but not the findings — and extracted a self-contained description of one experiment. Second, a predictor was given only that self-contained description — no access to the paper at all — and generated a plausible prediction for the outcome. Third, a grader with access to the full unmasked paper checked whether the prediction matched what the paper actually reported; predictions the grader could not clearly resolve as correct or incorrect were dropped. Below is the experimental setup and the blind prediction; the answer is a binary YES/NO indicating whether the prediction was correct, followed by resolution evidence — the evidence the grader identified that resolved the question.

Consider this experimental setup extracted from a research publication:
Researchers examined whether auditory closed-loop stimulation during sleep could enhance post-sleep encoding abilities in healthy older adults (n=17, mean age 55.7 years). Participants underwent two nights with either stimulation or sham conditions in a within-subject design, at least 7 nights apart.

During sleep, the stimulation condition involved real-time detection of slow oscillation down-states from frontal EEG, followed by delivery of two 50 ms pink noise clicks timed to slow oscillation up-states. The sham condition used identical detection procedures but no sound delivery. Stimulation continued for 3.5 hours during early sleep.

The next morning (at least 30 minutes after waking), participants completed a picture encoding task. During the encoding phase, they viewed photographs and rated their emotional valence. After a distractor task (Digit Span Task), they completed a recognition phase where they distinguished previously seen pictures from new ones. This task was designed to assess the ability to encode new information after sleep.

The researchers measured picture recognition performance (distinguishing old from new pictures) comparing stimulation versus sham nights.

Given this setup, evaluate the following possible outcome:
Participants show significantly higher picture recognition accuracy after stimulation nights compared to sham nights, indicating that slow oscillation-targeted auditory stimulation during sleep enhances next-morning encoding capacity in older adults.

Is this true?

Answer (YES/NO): NO